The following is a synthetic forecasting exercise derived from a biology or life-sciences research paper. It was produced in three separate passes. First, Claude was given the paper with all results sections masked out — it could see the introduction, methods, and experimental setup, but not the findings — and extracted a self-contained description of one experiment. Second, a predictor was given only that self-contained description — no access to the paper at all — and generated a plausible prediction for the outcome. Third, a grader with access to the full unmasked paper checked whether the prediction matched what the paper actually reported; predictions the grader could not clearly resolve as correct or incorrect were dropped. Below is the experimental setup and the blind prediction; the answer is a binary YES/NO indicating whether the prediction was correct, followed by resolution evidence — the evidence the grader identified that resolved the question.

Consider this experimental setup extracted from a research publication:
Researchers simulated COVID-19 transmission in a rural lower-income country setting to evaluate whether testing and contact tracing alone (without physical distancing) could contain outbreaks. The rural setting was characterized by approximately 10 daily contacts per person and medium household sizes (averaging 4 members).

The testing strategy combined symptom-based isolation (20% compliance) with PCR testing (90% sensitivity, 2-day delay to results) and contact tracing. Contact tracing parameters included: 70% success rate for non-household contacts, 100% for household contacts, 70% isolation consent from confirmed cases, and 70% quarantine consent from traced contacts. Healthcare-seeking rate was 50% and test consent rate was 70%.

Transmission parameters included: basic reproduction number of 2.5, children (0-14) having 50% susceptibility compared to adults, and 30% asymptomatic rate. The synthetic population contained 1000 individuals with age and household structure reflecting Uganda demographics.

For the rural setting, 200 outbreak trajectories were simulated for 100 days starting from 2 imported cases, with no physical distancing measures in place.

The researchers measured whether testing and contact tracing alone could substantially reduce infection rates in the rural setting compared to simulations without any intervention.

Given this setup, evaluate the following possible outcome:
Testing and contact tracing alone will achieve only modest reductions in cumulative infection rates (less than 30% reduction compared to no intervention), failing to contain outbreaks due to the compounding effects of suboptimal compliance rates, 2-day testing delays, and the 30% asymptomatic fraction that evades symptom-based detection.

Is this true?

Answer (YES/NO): NO